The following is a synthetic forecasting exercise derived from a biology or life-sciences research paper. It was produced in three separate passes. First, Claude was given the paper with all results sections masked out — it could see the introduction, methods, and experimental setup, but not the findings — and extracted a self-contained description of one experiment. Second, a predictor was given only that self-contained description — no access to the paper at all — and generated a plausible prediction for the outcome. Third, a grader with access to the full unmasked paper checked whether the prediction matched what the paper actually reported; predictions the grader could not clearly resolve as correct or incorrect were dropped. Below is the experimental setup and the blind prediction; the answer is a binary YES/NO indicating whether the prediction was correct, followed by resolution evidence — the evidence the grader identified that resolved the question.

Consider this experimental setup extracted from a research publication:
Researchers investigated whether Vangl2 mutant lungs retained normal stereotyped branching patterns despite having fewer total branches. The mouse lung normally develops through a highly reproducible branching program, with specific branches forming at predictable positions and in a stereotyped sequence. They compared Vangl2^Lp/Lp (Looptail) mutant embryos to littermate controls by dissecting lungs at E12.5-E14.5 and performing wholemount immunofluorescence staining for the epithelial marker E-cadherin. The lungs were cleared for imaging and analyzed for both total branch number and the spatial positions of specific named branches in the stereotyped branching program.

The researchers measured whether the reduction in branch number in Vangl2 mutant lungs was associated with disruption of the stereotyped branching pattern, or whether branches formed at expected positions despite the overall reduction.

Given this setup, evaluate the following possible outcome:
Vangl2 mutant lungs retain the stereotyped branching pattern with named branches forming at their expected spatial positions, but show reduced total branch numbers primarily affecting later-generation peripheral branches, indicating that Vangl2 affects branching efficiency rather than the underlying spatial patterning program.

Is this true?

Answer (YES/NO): YES